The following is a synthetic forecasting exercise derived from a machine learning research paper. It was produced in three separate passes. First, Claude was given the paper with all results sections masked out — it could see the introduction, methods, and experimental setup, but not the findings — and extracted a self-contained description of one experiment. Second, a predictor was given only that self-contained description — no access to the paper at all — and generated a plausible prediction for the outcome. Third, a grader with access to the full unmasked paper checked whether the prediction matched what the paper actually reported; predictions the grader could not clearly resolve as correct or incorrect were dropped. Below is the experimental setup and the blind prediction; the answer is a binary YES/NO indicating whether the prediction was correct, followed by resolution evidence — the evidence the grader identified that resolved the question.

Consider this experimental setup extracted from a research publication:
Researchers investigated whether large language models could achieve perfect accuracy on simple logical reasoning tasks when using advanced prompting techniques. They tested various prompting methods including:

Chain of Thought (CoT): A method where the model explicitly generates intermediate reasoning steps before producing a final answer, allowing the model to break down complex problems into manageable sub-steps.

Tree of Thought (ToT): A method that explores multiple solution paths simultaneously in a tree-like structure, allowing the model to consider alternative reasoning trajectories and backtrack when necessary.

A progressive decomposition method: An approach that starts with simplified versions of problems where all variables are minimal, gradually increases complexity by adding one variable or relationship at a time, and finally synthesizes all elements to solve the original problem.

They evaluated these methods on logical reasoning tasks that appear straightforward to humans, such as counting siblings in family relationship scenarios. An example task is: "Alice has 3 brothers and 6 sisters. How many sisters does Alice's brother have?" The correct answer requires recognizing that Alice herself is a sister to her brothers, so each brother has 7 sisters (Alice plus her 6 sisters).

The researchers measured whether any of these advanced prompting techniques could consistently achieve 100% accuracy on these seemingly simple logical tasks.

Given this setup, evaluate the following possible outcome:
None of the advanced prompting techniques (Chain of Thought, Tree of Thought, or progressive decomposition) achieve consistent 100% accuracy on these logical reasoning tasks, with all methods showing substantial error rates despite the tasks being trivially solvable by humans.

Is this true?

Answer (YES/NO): YES